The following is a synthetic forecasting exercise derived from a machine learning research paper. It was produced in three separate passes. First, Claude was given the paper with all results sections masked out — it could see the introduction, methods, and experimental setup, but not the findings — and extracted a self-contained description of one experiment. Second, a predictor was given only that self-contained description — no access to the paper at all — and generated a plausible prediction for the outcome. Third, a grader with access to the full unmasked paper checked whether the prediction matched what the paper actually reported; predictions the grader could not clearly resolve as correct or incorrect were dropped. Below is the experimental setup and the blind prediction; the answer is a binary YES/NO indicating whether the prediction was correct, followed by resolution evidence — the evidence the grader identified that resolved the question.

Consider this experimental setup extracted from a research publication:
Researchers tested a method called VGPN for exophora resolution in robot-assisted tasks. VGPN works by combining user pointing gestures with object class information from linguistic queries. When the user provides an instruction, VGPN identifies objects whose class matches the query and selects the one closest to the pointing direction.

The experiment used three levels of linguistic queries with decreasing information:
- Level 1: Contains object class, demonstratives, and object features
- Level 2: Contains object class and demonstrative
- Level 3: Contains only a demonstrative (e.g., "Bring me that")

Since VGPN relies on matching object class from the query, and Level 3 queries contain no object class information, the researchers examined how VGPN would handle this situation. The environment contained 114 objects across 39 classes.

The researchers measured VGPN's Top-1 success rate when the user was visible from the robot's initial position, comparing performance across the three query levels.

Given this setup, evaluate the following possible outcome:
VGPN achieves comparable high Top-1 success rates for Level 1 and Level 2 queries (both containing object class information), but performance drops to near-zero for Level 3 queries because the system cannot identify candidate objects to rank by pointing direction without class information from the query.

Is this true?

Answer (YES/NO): NO